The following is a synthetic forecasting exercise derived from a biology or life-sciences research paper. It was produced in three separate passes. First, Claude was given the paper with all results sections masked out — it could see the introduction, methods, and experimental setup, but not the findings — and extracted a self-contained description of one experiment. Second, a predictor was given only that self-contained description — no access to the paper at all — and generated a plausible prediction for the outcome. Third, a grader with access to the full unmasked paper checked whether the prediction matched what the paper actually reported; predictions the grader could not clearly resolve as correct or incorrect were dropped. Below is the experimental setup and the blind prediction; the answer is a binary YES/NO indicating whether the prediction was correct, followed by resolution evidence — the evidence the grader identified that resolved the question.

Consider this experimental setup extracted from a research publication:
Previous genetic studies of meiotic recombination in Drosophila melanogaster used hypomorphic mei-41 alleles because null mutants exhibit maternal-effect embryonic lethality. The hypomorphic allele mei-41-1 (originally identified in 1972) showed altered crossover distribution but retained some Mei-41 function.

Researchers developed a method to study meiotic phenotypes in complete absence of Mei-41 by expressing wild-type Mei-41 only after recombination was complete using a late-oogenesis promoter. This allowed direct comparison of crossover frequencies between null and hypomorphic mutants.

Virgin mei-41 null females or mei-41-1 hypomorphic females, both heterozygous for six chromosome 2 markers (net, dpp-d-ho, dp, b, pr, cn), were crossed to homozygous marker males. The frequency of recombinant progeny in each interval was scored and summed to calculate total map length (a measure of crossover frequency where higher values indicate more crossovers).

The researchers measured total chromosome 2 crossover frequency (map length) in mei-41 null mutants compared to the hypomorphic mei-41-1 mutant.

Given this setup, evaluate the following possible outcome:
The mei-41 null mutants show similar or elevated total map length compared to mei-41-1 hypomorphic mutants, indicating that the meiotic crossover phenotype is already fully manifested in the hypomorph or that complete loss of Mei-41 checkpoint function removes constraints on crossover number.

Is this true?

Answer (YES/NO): NO